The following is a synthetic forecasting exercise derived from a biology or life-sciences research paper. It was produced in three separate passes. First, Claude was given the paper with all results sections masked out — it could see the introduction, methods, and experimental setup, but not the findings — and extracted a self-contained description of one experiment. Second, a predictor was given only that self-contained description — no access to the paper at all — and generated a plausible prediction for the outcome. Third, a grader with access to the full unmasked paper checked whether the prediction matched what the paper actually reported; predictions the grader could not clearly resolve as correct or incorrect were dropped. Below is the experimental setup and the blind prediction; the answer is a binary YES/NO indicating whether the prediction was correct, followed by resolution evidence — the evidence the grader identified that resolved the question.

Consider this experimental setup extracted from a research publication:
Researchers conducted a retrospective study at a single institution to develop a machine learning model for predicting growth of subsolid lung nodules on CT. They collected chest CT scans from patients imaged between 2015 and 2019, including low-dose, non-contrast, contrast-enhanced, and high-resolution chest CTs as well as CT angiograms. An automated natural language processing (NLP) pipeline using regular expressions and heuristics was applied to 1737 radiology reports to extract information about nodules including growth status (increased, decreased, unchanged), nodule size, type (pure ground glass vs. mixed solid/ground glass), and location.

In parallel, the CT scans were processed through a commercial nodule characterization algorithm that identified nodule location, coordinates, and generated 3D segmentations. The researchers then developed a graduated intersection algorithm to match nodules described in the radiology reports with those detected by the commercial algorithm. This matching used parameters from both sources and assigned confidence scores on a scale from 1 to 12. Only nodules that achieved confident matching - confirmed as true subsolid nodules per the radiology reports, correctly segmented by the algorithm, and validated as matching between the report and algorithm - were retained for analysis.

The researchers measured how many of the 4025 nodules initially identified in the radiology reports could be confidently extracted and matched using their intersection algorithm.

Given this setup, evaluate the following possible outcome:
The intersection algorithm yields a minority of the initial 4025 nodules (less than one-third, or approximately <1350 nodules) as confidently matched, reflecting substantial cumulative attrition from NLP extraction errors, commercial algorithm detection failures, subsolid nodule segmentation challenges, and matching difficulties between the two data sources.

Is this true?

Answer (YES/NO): YES